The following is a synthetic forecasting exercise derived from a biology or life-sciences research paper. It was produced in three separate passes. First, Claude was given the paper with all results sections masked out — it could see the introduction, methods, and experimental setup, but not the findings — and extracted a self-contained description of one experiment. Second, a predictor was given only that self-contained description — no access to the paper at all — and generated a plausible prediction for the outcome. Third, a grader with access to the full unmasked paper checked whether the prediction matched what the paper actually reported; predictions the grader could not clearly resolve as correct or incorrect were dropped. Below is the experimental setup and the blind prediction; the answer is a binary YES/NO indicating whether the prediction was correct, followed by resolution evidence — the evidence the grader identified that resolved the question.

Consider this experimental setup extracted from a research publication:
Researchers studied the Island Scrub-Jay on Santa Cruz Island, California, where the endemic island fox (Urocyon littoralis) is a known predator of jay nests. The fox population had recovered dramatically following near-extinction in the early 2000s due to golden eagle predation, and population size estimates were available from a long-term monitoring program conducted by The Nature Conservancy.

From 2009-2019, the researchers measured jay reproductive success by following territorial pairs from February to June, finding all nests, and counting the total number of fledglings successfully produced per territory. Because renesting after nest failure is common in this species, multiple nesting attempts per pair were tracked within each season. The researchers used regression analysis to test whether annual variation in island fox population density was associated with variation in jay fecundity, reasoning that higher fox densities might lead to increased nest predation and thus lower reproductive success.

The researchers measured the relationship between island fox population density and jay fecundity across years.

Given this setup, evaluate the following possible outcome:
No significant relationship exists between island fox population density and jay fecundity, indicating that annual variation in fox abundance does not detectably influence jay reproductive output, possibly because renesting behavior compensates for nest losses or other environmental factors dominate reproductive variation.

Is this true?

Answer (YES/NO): YES